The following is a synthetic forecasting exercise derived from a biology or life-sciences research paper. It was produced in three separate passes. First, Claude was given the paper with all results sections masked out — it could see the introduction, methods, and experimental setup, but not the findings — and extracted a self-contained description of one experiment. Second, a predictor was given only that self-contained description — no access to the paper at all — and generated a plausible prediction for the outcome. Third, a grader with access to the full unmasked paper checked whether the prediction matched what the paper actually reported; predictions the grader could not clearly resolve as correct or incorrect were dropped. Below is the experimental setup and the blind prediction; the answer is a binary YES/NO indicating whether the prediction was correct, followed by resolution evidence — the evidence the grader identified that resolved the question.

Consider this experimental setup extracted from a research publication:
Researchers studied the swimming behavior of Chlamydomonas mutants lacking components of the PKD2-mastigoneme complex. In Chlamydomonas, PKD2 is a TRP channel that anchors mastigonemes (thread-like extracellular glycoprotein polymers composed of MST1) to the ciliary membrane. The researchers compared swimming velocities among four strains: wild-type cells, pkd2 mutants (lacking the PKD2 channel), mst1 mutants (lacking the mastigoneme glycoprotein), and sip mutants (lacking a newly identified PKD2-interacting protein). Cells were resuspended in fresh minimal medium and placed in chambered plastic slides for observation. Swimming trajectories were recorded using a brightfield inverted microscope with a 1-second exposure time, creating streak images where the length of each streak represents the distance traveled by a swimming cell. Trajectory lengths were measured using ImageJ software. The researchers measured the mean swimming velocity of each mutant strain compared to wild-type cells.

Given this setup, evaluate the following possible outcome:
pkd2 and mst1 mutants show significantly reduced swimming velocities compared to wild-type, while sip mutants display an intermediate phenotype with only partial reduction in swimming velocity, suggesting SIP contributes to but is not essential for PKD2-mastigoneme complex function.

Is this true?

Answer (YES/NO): NO